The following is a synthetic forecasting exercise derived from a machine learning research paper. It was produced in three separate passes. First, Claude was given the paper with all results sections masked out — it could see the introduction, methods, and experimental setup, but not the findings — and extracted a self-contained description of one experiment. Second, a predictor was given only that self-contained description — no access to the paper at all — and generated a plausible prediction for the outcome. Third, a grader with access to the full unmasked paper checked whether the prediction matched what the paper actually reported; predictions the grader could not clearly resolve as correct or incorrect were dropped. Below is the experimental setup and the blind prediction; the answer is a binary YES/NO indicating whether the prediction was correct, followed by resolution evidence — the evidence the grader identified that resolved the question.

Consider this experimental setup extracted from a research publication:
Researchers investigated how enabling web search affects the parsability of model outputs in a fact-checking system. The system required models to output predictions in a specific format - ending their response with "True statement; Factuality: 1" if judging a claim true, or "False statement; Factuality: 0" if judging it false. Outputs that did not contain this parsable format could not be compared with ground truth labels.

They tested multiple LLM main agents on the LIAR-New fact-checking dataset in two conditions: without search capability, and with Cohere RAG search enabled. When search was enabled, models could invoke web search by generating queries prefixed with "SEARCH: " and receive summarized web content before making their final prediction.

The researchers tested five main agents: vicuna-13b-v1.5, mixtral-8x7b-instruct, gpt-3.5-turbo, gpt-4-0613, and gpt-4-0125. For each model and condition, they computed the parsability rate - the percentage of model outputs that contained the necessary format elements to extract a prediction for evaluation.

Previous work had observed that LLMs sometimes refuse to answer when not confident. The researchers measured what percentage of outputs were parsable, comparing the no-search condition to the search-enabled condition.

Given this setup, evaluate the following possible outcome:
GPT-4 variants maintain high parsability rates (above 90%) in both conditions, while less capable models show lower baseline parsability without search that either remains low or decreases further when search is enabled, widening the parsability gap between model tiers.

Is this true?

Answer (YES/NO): NO